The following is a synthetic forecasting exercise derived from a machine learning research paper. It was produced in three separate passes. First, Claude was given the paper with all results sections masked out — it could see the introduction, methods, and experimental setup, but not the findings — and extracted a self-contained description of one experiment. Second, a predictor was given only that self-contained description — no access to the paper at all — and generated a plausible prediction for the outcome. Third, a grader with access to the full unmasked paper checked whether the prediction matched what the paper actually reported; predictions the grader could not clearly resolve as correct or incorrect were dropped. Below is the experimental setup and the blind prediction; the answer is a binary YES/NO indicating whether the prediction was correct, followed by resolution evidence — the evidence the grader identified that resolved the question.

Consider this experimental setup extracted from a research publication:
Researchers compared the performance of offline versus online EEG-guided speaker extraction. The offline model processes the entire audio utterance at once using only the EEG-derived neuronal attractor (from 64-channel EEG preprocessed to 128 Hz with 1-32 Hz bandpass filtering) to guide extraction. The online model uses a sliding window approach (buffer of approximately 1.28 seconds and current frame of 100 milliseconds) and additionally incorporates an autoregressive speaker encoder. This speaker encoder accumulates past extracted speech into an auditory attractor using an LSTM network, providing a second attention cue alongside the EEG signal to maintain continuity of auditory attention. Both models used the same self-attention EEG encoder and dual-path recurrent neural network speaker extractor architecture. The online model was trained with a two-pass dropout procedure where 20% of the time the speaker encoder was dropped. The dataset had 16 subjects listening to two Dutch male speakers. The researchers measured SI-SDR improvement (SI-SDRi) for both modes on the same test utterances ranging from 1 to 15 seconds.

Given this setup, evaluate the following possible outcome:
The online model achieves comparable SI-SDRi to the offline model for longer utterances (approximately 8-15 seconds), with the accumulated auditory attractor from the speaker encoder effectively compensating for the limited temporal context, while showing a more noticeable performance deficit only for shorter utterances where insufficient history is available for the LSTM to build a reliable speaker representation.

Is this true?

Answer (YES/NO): NO